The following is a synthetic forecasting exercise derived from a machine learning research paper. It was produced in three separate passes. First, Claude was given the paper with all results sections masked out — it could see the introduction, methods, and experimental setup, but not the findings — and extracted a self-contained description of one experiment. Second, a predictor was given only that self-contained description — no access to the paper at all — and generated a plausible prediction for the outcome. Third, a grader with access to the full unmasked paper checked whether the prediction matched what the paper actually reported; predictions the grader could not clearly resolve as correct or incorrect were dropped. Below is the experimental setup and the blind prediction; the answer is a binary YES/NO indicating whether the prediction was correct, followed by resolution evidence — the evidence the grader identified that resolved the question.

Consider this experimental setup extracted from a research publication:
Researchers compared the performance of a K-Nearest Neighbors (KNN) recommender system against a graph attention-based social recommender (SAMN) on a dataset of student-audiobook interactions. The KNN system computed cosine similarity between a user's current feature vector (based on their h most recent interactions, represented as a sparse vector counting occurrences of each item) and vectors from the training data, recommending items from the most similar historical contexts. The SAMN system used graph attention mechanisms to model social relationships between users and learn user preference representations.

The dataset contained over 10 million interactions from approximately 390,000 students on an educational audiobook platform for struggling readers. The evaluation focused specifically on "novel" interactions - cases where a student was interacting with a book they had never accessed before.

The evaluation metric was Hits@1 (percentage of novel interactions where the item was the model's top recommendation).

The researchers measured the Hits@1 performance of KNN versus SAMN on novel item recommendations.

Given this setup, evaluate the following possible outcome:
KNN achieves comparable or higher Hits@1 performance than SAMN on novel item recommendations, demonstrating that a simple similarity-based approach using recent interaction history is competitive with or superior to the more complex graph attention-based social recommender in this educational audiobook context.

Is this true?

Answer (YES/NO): YES